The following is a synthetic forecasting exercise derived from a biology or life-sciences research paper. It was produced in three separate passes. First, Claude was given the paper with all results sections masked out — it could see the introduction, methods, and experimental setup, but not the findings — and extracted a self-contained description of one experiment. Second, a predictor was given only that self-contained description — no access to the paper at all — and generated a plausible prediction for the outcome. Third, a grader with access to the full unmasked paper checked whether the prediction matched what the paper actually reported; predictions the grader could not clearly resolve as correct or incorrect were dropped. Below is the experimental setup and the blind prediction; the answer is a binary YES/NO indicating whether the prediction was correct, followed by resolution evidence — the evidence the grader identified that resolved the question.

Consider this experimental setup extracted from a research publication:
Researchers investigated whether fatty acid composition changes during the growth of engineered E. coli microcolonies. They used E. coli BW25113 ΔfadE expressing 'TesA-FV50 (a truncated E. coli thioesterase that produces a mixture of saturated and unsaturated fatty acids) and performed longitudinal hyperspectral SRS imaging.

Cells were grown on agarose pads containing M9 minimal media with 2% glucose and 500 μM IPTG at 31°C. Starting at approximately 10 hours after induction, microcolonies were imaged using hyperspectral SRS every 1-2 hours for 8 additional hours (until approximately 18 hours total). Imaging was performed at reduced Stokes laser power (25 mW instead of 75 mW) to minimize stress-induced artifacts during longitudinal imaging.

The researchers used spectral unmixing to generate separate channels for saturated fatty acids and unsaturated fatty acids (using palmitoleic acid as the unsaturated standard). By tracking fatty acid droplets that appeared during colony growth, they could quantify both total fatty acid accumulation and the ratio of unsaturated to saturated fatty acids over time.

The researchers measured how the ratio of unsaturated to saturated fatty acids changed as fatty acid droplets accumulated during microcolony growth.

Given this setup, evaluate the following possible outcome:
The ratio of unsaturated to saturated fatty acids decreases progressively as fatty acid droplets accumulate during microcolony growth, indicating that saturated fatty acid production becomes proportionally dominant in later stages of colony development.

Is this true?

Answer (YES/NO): NO